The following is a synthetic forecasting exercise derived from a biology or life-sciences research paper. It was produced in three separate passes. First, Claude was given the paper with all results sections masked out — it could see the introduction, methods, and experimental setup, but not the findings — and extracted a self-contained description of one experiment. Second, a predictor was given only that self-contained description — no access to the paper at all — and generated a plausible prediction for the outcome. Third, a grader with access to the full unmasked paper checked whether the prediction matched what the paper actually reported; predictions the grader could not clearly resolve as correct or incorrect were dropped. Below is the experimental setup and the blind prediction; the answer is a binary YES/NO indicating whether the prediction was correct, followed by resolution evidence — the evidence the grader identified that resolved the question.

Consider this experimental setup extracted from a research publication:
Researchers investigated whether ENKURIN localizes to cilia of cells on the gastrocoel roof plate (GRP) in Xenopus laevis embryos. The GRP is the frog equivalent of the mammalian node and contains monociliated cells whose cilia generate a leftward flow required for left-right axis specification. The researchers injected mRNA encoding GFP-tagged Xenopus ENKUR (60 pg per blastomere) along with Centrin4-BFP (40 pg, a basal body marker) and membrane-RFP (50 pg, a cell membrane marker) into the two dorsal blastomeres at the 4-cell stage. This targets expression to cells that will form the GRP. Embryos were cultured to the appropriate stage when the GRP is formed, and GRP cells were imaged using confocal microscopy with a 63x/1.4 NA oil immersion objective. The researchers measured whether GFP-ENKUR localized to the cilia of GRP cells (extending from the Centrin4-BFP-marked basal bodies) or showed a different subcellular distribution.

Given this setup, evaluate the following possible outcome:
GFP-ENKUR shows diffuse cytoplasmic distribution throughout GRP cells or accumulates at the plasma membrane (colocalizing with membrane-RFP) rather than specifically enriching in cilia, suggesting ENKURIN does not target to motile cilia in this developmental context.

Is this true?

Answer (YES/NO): NO